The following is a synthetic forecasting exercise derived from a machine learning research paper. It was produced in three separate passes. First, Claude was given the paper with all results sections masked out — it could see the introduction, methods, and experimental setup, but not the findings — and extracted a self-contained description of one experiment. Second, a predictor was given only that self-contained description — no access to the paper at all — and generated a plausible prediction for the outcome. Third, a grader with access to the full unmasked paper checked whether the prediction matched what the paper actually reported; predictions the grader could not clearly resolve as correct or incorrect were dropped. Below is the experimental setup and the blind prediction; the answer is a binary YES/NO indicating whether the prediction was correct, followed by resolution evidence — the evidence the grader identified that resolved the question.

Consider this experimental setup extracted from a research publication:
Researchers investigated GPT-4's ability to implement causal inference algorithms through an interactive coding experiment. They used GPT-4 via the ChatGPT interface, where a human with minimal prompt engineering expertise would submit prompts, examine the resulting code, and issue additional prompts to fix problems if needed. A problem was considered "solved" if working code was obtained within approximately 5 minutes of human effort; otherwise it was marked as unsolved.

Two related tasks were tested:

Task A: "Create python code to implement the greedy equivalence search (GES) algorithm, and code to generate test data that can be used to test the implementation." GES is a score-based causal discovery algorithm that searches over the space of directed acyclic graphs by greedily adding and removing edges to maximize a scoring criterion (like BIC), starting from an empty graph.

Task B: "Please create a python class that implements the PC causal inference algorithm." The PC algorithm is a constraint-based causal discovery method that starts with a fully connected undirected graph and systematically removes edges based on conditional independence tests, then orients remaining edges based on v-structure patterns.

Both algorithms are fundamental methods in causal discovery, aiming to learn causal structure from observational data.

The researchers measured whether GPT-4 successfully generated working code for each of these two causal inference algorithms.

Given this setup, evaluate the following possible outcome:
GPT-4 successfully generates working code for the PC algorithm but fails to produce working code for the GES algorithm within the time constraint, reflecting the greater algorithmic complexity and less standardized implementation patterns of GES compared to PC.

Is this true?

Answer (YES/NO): YES